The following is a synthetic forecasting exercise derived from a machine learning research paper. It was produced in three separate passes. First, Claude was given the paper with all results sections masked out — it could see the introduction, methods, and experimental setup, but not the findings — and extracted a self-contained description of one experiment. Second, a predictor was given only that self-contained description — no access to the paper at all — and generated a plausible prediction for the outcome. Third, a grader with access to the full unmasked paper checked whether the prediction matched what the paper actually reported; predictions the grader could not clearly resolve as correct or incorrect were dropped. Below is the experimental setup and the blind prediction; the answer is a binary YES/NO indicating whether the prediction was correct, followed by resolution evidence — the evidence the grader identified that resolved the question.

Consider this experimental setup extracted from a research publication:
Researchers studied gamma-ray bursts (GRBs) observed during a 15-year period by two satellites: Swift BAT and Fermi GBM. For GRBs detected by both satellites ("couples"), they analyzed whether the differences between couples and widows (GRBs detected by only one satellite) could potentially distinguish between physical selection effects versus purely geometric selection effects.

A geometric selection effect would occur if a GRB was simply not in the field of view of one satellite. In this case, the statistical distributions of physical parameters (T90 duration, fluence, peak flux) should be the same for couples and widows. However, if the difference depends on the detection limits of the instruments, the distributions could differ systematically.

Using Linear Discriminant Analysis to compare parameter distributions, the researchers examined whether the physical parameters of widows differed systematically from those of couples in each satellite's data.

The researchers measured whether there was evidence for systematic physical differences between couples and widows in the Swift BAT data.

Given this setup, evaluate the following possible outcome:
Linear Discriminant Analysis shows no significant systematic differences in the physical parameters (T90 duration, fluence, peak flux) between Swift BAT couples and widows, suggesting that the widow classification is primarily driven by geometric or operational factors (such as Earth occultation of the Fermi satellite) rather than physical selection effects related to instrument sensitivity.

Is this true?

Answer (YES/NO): NO